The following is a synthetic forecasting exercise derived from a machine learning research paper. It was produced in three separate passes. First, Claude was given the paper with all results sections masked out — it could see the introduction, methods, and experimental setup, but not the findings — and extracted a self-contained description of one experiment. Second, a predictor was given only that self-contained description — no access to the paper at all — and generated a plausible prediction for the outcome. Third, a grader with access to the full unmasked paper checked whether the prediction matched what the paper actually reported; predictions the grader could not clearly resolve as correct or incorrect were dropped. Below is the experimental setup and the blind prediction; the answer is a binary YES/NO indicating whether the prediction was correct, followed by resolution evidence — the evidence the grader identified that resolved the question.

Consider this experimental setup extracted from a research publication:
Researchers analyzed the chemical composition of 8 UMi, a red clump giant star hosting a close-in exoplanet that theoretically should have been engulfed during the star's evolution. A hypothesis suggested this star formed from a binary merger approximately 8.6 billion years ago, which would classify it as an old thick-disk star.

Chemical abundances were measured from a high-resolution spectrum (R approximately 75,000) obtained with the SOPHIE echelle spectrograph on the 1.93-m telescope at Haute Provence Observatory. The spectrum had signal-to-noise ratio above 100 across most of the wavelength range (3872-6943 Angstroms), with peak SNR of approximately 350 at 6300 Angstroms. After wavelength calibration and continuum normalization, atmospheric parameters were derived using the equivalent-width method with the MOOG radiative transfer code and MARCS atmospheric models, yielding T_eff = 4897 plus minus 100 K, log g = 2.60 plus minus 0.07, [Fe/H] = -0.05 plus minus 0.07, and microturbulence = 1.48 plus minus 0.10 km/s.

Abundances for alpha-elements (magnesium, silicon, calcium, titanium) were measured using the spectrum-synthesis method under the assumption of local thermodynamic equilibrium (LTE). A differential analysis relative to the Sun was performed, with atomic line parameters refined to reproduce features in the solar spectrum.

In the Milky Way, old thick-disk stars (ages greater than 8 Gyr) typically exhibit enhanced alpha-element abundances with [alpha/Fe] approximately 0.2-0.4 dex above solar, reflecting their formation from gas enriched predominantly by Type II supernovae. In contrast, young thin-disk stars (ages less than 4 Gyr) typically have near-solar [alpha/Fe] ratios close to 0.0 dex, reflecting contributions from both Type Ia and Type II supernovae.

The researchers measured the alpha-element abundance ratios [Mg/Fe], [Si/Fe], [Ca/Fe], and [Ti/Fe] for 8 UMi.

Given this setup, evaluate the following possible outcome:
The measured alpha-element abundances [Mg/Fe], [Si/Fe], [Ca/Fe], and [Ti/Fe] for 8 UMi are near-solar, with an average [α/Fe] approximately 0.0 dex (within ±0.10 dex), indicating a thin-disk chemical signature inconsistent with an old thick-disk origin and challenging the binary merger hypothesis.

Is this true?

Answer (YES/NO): YES